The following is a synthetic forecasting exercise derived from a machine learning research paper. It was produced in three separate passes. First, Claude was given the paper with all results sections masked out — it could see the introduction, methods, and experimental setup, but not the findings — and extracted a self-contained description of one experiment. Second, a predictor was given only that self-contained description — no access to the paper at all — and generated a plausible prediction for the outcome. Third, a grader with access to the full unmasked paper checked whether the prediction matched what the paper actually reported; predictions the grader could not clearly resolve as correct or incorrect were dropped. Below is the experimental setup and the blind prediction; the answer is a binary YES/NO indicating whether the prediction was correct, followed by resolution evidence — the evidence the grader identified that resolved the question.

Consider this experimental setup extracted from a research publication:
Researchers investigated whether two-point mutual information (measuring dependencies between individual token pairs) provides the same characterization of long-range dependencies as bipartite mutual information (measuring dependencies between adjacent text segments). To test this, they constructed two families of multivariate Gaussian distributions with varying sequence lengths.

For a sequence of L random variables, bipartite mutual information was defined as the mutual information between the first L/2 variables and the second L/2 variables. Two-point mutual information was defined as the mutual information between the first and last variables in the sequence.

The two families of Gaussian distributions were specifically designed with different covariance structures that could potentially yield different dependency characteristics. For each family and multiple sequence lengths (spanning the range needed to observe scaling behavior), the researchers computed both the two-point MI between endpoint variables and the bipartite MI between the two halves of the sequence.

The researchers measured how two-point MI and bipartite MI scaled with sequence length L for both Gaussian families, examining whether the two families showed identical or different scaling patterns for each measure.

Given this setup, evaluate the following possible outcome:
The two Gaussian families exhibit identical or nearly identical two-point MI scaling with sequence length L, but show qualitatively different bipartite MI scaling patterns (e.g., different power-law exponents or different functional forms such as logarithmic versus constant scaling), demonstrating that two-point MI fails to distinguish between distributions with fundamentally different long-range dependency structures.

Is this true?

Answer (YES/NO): YES